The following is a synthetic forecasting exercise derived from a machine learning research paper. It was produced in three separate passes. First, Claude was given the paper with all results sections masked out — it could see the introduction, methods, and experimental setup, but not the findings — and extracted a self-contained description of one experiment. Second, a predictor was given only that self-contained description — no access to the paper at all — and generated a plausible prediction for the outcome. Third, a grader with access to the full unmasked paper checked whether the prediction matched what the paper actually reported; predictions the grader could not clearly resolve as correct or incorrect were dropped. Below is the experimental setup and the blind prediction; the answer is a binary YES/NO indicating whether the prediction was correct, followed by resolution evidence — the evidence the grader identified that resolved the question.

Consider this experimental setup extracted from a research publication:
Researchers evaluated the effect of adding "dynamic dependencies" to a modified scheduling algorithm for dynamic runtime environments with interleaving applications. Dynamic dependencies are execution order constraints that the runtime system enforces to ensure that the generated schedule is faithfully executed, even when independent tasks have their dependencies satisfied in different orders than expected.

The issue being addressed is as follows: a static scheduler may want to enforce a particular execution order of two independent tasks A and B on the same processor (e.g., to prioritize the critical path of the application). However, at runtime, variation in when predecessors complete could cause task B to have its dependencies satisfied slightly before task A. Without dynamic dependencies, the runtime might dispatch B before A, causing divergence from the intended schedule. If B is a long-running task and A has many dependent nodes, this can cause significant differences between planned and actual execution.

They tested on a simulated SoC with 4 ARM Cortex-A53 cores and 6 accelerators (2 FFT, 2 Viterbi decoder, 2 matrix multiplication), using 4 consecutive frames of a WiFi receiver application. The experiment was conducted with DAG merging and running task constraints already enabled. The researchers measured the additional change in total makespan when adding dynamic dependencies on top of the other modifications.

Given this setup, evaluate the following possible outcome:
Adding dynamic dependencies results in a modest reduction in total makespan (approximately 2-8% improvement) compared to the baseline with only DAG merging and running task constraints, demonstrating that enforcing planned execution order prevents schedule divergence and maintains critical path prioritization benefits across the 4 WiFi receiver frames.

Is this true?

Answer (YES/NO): YES